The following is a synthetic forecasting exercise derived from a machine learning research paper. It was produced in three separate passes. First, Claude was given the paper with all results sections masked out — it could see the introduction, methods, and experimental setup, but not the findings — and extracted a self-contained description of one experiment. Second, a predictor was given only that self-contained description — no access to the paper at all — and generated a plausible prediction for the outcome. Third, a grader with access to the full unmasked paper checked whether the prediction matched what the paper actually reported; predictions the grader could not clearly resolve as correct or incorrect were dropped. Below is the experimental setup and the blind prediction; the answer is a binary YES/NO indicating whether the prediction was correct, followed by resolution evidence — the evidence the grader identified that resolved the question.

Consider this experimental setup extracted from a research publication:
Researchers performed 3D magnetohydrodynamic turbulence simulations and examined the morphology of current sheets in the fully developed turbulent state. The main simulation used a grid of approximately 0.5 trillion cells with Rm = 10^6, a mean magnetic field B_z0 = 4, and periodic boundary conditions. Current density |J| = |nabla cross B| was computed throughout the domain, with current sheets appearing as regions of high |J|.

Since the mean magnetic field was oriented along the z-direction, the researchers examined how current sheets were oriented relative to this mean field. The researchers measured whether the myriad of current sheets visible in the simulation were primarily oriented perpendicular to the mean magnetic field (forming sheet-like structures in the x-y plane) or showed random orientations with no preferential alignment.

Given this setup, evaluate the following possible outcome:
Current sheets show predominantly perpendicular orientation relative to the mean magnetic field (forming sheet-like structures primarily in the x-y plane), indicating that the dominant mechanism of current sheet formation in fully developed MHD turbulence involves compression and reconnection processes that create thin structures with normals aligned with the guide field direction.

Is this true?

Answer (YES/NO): NO